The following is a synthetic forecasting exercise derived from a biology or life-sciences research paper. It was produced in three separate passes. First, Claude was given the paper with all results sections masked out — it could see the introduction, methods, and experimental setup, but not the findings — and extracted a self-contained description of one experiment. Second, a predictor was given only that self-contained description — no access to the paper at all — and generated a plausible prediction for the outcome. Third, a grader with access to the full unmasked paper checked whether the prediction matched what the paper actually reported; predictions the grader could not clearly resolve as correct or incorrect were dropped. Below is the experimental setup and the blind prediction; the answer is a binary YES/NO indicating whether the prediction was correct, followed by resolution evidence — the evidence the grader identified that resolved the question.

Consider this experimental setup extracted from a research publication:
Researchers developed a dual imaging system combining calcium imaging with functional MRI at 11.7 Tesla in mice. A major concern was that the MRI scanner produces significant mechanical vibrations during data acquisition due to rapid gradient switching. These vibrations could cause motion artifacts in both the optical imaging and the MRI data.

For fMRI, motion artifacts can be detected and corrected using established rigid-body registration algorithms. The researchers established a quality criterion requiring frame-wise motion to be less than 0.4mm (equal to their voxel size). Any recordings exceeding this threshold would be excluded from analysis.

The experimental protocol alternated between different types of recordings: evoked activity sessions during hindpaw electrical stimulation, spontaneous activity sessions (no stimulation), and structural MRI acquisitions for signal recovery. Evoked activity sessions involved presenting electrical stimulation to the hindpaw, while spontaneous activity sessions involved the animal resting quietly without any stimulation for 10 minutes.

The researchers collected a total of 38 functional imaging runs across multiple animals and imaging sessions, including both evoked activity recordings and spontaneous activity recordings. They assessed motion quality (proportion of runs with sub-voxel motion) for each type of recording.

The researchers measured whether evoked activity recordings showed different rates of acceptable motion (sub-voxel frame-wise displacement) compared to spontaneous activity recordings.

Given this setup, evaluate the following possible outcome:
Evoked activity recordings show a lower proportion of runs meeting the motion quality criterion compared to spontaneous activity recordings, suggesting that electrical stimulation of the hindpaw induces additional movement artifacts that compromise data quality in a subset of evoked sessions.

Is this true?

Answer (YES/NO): YES